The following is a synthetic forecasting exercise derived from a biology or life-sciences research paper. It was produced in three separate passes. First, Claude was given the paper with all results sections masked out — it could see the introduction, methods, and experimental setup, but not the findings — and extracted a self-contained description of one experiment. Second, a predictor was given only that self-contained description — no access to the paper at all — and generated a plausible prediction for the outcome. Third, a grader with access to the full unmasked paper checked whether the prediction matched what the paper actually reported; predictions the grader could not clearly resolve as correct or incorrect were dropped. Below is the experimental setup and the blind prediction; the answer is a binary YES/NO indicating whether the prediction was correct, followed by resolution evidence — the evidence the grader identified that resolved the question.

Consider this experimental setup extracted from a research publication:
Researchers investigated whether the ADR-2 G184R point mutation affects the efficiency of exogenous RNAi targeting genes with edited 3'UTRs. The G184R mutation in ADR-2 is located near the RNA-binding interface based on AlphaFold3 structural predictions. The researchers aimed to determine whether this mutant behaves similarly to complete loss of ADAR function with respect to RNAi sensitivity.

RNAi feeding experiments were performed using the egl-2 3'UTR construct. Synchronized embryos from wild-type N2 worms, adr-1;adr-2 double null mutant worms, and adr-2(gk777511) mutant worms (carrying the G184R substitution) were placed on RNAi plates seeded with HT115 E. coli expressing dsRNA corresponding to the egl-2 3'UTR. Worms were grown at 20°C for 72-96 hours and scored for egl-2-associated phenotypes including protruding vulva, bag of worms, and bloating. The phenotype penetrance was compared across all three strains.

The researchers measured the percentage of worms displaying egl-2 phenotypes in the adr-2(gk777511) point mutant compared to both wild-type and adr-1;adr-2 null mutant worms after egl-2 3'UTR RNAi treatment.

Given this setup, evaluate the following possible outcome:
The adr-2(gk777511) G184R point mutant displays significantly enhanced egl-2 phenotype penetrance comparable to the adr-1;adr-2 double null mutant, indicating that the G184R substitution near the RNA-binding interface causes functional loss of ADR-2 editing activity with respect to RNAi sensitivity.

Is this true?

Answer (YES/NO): NO